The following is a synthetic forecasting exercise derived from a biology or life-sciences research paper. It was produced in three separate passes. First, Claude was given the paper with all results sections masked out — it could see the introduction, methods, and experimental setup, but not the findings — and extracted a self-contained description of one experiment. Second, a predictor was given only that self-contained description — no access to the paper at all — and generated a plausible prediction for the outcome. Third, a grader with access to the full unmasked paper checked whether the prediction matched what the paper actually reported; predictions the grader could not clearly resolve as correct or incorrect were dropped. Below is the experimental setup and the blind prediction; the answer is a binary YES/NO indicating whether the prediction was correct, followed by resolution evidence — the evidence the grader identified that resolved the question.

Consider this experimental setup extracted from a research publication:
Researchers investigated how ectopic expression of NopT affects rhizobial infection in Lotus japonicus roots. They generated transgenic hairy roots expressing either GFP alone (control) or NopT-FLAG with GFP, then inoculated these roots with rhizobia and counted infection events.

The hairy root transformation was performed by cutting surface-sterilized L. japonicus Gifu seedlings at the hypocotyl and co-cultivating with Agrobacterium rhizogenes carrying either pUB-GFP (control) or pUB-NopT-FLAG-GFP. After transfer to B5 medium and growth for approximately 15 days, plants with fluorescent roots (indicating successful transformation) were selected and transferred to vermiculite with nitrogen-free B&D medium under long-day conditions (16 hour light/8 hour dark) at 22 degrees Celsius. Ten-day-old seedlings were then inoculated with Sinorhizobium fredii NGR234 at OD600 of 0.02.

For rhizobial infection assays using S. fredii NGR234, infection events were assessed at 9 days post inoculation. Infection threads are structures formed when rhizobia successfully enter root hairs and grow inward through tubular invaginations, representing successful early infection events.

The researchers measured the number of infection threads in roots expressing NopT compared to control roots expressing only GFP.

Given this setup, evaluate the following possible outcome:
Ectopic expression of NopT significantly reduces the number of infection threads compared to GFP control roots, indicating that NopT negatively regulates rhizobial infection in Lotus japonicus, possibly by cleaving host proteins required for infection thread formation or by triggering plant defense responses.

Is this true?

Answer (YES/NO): YES